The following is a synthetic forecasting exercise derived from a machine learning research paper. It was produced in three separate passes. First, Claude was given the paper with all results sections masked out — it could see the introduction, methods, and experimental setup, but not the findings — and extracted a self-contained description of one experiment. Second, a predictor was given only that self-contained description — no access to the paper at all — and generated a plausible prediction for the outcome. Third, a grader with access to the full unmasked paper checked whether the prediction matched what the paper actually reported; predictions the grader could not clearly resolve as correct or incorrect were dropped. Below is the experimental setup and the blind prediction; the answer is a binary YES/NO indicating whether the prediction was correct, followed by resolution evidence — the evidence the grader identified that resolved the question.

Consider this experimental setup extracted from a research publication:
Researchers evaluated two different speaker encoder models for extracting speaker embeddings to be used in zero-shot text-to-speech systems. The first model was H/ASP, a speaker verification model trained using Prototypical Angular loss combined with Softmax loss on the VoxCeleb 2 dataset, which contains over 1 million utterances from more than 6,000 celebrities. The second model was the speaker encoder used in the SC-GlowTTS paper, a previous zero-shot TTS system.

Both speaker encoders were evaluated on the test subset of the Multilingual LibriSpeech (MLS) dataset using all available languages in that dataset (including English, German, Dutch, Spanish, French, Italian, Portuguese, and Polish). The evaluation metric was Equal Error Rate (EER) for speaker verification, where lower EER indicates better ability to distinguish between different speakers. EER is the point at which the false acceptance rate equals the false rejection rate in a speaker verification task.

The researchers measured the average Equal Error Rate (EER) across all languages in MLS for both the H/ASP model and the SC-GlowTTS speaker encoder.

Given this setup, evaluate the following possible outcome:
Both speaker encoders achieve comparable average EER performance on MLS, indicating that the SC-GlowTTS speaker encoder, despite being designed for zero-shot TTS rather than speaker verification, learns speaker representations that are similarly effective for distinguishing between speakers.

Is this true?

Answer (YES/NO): NO